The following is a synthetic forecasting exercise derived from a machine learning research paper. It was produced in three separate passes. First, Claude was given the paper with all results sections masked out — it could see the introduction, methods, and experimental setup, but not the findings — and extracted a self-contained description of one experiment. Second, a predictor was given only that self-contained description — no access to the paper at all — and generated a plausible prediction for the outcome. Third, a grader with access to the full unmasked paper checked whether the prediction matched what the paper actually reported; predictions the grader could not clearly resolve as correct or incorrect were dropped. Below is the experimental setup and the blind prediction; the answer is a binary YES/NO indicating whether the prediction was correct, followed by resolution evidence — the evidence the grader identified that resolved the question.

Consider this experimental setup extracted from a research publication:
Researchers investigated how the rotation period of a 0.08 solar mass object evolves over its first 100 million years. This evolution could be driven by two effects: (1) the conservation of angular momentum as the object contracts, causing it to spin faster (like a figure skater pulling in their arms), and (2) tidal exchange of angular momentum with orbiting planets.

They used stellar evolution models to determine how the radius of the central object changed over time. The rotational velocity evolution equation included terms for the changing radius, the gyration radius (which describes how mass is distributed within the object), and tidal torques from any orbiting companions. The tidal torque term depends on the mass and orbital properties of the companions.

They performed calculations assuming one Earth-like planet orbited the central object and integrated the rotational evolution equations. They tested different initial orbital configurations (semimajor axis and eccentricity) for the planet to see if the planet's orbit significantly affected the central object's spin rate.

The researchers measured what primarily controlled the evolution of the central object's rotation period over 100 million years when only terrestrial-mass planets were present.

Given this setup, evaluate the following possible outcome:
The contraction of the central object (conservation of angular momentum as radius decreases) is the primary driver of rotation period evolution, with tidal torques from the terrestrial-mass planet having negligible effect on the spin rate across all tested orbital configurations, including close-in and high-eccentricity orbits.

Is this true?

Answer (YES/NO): YES